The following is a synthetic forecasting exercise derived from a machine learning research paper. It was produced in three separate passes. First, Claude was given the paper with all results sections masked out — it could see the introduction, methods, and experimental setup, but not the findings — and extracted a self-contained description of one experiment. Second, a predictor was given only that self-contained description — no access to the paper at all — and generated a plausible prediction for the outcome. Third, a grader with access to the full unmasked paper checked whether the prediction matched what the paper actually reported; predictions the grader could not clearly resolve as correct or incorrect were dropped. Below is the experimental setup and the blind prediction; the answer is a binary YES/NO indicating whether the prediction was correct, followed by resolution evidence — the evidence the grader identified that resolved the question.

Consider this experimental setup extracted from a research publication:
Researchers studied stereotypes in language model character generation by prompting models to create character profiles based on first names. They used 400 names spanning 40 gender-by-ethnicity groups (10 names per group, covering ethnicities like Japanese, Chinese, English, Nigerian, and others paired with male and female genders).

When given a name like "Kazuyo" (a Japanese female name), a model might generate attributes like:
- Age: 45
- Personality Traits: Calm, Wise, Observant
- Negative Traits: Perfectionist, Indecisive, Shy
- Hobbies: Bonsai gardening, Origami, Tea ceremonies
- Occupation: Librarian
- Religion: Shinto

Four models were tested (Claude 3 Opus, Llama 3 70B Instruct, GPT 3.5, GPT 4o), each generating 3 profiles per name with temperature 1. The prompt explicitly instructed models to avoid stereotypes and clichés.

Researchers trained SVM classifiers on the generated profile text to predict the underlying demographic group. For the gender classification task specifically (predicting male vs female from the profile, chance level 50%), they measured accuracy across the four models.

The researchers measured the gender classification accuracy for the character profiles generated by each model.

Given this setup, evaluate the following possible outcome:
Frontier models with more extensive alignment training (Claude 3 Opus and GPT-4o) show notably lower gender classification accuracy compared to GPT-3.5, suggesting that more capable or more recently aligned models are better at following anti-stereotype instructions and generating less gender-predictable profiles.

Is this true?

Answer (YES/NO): NO